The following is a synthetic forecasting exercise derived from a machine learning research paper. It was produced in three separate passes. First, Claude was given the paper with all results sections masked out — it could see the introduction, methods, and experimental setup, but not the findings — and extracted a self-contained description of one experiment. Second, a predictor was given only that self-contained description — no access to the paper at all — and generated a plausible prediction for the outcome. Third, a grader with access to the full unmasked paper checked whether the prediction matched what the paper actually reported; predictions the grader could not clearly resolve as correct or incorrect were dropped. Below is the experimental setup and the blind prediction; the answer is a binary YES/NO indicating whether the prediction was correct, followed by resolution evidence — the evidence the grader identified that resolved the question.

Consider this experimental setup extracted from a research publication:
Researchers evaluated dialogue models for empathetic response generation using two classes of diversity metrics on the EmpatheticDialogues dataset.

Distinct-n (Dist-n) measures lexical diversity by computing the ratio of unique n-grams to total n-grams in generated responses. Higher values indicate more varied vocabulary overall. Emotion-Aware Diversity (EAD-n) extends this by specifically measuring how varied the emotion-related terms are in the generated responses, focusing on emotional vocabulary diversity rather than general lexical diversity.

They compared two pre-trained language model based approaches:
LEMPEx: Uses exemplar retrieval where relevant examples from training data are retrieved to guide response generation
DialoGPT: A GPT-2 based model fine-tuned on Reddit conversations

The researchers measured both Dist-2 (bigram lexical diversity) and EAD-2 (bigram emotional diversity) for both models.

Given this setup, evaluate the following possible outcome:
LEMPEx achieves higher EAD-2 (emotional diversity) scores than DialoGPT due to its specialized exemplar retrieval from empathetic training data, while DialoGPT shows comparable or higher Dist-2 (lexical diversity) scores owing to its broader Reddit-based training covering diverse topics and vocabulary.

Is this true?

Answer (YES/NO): NO